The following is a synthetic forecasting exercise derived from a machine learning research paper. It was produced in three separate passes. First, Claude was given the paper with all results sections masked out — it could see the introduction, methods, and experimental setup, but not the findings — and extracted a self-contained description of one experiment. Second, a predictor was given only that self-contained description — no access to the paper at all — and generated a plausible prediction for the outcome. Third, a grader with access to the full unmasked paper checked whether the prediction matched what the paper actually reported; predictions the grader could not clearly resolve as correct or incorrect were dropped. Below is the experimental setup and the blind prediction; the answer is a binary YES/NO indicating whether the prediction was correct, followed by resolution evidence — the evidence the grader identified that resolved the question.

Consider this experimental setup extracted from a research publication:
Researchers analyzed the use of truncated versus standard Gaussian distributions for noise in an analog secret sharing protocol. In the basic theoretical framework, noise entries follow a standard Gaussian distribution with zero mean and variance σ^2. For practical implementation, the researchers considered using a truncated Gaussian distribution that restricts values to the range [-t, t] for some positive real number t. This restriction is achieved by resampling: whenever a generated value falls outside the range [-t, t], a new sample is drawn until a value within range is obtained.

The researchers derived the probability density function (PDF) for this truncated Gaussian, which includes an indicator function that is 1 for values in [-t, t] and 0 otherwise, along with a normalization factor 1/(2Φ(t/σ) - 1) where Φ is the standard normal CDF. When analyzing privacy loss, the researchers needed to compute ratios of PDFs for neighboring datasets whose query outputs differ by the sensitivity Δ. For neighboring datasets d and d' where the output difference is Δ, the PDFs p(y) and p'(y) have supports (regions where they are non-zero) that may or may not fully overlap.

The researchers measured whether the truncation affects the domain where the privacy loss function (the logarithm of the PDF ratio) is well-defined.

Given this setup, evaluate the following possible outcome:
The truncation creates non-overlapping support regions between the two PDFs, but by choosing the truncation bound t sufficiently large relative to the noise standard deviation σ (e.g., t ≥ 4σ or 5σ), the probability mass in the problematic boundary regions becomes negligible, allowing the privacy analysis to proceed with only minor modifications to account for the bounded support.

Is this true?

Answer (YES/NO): NO